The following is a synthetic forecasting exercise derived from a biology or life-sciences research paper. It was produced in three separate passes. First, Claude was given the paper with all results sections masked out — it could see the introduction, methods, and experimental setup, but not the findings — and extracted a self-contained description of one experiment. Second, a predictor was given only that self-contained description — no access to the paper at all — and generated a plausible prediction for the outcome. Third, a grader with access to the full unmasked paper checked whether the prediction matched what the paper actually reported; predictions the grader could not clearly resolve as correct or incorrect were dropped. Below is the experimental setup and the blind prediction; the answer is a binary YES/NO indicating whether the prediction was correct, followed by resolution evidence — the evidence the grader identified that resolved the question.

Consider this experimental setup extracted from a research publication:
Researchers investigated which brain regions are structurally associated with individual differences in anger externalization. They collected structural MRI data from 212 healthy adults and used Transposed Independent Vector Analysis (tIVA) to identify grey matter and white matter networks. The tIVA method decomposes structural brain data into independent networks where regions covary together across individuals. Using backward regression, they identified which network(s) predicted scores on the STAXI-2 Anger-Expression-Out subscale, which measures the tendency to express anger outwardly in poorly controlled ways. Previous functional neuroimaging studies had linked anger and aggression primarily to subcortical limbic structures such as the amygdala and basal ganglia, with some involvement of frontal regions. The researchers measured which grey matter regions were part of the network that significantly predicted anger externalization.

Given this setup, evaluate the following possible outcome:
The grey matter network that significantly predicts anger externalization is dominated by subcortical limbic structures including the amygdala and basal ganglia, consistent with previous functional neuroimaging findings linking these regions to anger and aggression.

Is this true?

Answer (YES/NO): NO